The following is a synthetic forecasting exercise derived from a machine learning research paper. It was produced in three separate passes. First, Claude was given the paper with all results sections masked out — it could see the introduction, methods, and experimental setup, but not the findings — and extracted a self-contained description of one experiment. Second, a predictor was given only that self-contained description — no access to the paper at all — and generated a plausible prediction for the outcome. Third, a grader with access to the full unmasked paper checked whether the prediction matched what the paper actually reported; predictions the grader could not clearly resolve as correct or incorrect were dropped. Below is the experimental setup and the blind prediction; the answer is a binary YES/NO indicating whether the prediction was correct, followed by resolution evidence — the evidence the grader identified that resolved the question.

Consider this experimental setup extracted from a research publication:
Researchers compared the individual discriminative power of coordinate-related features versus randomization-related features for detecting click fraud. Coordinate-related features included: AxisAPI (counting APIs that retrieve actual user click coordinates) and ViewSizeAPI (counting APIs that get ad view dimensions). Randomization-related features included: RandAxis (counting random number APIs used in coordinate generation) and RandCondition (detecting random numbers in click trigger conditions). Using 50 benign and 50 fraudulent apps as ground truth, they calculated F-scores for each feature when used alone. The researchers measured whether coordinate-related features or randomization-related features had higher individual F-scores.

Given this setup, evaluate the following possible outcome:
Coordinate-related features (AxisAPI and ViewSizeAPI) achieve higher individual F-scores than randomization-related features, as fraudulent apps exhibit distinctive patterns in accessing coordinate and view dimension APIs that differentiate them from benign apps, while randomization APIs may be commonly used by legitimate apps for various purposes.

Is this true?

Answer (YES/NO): YES